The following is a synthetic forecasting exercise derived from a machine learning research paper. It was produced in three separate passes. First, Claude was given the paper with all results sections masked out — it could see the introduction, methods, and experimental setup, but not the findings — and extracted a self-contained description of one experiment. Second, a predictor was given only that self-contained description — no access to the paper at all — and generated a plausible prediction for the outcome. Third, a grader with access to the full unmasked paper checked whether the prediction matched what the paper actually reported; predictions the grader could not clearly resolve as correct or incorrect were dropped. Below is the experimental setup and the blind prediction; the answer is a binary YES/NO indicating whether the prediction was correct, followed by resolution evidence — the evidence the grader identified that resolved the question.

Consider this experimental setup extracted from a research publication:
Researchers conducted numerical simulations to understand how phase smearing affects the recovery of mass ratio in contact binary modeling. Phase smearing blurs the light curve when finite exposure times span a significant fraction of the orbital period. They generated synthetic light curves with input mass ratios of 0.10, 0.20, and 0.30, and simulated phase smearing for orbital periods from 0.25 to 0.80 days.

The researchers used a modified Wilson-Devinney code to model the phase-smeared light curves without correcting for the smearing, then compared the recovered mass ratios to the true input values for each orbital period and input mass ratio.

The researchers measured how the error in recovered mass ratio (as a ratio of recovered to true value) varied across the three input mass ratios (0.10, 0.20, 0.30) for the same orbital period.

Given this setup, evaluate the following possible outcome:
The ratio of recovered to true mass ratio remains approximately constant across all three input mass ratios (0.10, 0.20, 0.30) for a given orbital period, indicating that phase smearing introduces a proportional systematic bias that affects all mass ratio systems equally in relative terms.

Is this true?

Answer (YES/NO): YES